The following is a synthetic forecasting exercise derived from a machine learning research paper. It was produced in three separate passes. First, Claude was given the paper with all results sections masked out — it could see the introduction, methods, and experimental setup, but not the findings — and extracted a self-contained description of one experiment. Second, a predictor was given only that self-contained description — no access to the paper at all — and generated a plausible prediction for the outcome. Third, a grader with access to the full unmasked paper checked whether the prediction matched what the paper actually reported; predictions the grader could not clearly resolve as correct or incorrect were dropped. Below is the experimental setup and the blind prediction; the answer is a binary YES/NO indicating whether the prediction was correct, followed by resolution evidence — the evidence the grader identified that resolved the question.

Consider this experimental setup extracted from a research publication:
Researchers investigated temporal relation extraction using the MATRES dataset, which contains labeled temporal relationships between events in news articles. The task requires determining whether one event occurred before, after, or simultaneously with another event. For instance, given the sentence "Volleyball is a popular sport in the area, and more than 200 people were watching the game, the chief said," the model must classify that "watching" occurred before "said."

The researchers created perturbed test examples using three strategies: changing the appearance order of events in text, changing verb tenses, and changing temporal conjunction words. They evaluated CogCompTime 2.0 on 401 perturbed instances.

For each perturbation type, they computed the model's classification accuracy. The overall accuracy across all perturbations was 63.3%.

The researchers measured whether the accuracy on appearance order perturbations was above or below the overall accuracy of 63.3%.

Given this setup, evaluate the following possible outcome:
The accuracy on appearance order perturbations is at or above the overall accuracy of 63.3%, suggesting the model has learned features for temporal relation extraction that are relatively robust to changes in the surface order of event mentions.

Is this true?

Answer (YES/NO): YES